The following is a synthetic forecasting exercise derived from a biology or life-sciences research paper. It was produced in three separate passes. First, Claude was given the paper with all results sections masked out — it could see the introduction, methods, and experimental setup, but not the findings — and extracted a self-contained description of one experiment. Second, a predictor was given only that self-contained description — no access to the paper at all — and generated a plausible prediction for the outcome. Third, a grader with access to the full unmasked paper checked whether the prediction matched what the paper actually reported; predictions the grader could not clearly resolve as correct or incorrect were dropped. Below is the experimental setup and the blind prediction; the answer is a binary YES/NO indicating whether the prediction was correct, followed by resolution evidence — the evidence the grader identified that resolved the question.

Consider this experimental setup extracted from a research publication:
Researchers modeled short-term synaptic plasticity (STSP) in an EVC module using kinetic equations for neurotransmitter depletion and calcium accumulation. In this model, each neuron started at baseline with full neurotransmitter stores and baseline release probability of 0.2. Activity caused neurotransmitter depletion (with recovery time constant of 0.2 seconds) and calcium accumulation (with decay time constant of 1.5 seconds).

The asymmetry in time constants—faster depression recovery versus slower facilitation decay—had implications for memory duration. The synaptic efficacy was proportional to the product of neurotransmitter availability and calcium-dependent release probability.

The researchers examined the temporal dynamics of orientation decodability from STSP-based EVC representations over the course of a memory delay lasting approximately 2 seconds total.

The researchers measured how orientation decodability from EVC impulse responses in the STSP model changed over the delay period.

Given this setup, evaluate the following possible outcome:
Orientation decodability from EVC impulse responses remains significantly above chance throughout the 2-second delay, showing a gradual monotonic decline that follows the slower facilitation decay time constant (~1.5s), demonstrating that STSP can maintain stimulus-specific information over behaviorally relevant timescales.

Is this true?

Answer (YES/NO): NO